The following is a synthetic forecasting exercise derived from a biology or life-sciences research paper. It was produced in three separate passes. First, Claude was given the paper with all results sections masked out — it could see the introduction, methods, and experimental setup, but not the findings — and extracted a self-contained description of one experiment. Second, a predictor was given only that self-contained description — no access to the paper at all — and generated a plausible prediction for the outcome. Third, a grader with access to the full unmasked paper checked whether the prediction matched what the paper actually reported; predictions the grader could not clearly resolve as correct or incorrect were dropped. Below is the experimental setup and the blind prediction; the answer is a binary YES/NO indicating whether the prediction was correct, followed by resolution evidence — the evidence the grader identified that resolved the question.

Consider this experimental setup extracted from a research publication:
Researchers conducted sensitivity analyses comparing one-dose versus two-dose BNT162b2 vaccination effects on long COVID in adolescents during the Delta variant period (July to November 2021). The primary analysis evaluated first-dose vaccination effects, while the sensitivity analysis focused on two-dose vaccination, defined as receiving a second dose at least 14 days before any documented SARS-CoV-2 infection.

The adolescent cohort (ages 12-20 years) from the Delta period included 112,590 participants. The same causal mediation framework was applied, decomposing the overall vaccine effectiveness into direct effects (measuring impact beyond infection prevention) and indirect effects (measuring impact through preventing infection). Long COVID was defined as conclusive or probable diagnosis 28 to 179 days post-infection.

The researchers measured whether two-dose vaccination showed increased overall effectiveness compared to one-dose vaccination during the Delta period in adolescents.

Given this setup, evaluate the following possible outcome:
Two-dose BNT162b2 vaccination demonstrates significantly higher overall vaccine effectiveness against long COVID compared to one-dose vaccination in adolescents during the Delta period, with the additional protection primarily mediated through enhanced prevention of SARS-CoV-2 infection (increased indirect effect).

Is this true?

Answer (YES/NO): NO